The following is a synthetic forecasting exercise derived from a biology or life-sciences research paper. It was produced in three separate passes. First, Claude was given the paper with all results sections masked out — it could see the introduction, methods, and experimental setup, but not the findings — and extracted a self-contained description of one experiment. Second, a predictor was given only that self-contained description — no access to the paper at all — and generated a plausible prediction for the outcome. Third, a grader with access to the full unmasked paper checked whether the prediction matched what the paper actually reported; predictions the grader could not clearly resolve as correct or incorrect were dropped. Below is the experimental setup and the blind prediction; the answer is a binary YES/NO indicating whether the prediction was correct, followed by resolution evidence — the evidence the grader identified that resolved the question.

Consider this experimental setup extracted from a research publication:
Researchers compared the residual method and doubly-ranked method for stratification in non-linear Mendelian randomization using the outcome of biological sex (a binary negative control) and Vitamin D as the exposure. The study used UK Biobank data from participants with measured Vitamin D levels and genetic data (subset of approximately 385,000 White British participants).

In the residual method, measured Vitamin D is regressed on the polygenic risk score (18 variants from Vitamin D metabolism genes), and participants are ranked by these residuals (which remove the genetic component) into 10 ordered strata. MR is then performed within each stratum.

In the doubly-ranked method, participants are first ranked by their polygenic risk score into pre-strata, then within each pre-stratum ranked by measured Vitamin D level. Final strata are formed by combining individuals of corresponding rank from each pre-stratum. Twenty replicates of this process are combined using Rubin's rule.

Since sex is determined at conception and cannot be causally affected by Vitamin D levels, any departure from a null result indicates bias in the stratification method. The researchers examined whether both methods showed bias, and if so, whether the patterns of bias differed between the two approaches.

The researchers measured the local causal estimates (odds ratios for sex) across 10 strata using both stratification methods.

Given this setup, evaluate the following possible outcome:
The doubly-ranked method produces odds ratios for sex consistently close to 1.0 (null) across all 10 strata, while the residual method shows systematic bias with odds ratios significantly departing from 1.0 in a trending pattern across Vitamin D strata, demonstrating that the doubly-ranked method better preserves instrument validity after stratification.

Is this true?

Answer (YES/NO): NO